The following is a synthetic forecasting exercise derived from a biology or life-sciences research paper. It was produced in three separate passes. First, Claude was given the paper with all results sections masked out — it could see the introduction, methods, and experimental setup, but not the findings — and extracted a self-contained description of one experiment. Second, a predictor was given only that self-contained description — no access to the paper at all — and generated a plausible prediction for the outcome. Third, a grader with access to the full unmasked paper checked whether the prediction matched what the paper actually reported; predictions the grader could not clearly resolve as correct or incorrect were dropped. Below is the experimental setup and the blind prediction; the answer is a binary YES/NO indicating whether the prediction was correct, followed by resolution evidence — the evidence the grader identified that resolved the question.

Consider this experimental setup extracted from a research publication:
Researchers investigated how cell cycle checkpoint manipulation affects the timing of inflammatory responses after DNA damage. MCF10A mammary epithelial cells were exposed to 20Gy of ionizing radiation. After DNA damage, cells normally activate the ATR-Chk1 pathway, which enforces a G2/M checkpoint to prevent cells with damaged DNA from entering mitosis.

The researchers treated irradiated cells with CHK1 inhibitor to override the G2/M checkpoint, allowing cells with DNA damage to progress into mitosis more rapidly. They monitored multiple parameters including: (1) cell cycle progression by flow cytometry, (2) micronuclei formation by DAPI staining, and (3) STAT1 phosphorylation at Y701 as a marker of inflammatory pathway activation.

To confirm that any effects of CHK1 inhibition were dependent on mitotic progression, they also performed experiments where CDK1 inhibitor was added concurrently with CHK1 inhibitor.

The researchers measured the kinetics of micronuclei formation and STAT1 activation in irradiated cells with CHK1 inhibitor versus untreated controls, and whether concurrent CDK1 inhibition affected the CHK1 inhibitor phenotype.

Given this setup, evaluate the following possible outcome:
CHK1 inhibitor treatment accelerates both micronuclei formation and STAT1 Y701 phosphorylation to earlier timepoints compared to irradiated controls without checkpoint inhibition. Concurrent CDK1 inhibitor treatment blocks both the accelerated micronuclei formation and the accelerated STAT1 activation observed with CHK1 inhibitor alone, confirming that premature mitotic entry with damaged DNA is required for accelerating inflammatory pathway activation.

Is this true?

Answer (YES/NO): YES